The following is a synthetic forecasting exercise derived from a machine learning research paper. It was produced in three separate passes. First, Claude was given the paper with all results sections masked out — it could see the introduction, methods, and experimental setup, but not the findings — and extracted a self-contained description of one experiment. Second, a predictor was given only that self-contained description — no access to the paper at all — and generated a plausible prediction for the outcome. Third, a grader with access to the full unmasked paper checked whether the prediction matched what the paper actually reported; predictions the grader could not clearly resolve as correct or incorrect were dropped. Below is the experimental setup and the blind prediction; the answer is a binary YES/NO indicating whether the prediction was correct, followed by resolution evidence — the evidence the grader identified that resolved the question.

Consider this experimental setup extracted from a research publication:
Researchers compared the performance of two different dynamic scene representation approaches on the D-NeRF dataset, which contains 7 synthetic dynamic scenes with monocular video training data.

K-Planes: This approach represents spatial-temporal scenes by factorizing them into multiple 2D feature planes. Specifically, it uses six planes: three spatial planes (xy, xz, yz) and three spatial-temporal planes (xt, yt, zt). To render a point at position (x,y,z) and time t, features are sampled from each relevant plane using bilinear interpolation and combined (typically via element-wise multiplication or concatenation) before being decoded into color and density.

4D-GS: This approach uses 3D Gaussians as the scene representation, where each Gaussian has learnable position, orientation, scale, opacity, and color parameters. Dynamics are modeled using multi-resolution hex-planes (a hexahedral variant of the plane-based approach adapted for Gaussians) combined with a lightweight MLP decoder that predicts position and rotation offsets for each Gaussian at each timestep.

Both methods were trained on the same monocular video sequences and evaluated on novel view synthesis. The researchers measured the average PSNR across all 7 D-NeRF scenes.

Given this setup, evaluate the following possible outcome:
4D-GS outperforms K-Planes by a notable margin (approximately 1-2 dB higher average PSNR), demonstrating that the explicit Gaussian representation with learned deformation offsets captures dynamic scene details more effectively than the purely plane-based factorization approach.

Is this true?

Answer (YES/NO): YES